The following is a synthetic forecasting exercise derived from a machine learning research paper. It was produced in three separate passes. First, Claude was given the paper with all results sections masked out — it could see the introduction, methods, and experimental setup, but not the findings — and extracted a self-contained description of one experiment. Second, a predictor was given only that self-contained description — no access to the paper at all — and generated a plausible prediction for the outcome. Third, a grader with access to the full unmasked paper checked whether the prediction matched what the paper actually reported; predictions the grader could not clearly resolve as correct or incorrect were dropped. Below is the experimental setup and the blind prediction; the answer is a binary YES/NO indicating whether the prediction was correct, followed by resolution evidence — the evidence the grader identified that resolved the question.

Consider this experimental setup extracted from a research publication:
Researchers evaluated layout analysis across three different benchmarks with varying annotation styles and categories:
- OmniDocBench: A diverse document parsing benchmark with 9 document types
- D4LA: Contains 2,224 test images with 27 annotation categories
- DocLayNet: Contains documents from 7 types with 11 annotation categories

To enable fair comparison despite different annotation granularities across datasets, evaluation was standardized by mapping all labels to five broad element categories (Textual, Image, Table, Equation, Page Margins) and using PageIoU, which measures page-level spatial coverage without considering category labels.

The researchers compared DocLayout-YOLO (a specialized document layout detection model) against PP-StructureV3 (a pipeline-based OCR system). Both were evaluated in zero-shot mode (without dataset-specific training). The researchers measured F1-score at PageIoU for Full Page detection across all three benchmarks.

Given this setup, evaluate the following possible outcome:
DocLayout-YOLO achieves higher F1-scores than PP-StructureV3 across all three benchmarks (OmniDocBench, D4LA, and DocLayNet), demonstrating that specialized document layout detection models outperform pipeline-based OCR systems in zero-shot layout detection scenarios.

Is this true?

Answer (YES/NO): NO